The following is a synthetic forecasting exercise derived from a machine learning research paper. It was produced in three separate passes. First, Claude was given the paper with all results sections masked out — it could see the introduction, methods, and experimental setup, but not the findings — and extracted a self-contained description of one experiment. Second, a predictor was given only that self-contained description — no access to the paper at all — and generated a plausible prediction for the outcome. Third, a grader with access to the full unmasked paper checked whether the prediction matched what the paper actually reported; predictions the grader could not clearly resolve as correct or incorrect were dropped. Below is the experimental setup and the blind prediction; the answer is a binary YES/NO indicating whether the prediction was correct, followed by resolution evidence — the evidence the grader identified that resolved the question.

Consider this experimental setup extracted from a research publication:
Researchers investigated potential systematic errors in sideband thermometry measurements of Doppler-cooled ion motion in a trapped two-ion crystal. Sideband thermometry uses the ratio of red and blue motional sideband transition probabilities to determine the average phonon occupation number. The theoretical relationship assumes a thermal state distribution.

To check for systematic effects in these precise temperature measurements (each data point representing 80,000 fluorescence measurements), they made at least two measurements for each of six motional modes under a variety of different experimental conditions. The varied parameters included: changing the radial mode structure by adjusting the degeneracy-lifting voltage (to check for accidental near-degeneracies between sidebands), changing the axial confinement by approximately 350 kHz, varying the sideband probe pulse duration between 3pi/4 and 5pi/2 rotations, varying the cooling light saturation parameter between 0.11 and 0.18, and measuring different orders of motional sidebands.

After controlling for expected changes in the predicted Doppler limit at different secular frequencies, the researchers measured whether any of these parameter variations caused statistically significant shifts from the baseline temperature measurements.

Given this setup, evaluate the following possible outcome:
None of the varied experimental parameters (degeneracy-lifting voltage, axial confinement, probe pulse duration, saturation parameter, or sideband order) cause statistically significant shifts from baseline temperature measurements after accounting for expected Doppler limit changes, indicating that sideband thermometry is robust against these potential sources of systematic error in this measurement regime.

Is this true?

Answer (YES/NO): YES